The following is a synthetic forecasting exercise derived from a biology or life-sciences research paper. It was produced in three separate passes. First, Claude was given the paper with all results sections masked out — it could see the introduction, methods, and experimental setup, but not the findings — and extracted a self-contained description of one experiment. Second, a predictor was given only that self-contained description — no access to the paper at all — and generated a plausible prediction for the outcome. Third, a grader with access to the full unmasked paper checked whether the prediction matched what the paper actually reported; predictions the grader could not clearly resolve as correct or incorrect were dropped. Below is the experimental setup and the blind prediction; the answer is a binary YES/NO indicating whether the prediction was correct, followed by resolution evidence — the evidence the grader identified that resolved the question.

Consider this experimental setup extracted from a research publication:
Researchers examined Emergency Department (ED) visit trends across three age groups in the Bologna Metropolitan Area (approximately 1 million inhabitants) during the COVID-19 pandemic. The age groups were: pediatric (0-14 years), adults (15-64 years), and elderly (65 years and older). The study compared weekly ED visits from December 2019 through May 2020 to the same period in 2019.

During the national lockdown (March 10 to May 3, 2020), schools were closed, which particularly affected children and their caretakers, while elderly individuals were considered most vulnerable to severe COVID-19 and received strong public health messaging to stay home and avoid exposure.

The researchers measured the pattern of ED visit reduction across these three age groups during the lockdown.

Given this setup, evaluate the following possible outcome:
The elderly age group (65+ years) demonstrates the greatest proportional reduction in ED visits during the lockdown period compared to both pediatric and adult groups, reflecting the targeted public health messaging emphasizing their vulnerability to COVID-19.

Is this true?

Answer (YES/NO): NO